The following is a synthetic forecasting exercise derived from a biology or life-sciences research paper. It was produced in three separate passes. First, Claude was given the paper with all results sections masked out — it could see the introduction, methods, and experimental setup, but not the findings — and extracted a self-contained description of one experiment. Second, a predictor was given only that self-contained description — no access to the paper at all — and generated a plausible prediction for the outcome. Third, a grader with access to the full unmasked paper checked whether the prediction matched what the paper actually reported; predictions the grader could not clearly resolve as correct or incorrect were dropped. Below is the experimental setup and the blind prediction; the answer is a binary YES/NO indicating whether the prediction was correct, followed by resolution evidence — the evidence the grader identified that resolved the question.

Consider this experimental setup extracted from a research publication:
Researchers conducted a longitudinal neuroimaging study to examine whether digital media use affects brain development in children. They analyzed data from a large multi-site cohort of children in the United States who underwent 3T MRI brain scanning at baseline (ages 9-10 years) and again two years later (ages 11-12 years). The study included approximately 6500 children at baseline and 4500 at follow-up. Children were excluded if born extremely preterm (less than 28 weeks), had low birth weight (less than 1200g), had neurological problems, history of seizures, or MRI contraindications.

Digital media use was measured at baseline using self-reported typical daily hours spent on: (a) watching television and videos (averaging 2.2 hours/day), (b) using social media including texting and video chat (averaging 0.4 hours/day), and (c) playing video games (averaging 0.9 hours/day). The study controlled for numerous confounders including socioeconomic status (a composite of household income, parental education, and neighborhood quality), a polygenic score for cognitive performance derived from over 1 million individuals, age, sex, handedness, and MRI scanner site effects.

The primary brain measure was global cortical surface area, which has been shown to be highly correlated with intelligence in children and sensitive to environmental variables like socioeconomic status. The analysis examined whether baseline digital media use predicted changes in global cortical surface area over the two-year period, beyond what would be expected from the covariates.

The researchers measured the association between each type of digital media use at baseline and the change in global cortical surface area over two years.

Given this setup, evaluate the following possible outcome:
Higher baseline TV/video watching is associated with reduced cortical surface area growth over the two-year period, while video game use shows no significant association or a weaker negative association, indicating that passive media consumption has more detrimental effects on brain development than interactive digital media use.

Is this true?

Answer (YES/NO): NO